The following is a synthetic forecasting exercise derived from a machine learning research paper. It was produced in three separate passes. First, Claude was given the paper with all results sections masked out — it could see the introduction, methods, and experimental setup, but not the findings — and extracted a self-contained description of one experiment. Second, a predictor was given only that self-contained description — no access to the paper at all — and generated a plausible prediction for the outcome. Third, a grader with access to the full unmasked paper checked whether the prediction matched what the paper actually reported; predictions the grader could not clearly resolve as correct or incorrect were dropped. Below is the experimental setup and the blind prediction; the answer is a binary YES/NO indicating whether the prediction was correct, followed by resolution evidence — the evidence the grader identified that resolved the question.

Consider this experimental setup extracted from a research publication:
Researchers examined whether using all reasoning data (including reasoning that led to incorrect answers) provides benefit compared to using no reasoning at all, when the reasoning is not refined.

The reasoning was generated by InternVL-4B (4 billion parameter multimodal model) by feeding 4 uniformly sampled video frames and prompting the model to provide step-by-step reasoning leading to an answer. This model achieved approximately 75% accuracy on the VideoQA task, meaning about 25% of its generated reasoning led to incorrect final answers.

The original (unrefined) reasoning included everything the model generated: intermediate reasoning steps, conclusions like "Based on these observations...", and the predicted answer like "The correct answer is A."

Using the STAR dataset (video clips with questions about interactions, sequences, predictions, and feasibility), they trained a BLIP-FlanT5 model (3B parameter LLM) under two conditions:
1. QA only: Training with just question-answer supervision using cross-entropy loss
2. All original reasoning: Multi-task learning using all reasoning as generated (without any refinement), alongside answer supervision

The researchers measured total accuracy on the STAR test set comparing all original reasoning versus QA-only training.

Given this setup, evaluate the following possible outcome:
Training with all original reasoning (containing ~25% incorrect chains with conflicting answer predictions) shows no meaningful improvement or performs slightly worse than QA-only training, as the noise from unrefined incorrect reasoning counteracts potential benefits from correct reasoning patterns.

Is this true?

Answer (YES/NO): YES